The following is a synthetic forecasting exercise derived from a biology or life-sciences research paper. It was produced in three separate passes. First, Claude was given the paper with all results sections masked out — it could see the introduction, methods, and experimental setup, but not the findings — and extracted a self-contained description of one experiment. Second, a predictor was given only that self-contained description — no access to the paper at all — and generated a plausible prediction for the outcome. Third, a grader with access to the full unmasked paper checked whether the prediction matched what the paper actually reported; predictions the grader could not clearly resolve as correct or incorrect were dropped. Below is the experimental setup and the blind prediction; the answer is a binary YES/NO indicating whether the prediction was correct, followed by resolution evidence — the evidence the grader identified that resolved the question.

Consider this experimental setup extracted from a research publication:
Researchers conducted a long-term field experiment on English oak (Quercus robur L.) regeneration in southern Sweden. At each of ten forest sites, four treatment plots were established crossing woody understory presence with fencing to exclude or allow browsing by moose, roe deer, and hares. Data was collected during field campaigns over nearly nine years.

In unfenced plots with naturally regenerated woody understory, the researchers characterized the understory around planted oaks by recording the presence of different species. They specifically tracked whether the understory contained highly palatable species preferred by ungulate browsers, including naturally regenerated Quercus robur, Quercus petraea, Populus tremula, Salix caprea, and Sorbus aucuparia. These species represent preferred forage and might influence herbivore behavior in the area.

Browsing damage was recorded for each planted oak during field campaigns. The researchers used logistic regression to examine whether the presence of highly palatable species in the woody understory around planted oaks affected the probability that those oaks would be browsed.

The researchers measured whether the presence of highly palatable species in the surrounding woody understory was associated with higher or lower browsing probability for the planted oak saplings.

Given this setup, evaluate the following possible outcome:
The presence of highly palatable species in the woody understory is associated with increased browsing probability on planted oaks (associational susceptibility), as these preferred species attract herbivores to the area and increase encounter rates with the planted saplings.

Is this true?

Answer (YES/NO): YES